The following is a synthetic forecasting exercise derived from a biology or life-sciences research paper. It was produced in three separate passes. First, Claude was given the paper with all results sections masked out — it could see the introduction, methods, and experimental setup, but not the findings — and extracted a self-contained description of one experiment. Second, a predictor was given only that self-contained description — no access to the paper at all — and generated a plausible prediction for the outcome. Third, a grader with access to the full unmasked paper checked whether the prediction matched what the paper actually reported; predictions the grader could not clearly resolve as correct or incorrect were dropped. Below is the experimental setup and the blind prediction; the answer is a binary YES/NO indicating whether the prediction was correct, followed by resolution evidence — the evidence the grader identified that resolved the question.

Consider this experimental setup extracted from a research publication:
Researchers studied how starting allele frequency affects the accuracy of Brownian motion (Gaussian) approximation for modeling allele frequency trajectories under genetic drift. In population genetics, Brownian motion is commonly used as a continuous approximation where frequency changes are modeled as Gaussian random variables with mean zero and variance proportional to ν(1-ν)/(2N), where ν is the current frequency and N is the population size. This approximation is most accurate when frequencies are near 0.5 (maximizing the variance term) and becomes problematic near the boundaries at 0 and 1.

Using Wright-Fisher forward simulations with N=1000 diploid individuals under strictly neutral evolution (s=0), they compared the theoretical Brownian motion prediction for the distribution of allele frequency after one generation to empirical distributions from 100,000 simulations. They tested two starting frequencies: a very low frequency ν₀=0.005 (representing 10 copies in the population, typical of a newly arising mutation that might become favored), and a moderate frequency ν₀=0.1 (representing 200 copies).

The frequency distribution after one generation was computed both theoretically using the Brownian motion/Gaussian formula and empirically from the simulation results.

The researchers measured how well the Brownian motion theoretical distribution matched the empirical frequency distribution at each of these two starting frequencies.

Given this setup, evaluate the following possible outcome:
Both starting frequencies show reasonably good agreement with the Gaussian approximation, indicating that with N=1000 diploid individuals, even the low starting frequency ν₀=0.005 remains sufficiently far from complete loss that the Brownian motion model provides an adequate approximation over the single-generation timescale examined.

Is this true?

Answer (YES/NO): NO